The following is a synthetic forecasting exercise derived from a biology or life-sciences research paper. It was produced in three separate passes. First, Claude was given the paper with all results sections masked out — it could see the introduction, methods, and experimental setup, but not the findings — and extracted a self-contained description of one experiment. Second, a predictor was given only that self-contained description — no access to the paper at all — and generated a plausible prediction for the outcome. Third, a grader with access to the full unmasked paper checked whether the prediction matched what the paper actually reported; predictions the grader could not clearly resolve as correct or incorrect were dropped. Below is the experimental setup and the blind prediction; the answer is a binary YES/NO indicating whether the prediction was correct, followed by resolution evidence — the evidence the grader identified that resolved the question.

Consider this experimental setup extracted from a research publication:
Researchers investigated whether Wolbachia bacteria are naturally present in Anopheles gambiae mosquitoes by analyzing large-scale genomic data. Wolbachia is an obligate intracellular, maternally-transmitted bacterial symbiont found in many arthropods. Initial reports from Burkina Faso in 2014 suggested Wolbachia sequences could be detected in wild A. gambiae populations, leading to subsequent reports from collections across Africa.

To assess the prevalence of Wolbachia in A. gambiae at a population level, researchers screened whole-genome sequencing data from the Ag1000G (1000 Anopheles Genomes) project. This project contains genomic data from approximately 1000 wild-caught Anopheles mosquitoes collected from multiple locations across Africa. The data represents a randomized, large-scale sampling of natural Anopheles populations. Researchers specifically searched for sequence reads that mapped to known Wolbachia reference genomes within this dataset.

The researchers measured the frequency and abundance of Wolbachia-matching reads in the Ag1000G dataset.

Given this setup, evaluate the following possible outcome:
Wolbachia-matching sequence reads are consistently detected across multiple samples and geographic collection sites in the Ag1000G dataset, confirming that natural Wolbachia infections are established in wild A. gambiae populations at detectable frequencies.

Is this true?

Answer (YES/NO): NO